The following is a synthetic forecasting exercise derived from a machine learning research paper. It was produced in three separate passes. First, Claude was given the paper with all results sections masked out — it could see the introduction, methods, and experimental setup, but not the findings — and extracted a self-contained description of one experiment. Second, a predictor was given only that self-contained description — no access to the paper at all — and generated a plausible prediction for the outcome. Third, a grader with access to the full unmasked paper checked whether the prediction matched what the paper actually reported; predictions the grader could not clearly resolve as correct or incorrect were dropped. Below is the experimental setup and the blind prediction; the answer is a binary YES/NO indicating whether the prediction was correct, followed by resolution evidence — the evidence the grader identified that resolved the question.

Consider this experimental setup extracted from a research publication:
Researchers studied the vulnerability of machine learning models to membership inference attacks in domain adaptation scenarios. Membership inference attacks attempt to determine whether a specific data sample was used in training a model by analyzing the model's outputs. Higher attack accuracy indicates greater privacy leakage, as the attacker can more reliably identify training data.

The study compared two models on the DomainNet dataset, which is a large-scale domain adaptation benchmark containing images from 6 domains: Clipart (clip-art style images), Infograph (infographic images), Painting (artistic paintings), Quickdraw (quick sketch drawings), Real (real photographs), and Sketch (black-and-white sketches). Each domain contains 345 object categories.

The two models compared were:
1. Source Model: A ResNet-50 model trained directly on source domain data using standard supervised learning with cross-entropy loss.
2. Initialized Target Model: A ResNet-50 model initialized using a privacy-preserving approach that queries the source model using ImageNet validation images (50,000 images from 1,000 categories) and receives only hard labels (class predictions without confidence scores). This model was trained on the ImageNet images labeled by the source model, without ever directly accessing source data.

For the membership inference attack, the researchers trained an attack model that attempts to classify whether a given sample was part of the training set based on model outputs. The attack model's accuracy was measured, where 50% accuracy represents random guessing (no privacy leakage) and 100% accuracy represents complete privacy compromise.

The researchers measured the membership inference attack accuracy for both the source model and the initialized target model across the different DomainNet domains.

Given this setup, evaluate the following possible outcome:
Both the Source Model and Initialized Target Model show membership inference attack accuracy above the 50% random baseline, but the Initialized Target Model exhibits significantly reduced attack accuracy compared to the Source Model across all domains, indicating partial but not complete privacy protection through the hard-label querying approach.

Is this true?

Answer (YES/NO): YES